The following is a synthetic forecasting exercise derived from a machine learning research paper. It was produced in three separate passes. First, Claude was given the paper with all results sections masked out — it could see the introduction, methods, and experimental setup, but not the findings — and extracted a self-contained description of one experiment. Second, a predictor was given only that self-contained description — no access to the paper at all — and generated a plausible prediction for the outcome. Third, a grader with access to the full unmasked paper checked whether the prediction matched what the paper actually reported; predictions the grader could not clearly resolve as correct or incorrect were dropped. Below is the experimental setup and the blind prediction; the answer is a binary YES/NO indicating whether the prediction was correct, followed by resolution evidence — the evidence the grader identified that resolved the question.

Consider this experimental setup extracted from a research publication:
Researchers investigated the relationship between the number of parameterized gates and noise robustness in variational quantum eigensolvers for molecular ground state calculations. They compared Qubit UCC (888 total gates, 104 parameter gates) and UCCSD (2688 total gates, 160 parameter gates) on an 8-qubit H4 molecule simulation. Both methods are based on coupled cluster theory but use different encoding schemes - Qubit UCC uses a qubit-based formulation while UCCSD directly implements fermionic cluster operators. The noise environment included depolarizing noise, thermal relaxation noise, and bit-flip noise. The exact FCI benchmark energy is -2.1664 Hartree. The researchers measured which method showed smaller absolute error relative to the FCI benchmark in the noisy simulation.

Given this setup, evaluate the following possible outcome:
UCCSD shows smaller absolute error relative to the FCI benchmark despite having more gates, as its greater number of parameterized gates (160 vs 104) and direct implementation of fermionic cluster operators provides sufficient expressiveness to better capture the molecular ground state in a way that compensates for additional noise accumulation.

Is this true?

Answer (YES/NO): NO